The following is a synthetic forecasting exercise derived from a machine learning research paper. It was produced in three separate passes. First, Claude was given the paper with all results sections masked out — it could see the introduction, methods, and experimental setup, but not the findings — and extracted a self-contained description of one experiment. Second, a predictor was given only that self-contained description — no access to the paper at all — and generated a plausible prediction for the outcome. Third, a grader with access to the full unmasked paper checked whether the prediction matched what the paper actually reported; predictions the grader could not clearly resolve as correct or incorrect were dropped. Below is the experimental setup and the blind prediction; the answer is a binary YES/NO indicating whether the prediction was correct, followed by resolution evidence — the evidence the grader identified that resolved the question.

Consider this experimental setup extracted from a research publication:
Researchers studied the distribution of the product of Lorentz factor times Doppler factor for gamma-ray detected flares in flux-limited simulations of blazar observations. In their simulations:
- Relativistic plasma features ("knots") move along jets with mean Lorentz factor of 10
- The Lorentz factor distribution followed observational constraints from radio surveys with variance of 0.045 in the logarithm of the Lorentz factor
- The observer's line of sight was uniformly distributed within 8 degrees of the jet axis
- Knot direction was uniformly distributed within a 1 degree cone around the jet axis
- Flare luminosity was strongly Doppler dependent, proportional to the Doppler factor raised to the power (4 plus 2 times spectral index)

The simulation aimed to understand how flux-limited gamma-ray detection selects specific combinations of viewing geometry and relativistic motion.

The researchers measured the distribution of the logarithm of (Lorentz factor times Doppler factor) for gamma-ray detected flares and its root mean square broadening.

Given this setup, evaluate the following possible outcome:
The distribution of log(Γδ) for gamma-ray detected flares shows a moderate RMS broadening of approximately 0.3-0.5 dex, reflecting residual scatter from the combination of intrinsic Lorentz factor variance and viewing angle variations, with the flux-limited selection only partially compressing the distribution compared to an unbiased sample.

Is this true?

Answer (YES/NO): NO